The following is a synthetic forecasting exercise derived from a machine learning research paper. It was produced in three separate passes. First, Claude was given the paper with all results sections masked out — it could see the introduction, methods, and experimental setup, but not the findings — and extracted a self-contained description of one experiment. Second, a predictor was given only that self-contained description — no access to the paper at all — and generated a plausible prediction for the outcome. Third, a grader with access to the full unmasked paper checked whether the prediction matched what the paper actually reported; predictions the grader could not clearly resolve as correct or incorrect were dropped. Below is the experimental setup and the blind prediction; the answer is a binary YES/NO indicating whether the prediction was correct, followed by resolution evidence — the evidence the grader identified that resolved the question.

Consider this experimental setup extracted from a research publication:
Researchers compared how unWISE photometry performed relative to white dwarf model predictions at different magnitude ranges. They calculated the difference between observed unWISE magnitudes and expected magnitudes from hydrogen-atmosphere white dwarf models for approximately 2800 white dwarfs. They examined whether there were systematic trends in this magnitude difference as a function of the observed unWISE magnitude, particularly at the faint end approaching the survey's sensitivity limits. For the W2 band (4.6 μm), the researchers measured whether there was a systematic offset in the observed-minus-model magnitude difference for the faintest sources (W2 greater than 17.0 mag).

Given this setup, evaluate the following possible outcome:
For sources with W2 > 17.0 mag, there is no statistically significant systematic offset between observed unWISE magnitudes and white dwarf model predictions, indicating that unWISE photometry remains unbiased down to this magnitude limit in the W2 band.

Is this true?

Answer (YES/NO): NO